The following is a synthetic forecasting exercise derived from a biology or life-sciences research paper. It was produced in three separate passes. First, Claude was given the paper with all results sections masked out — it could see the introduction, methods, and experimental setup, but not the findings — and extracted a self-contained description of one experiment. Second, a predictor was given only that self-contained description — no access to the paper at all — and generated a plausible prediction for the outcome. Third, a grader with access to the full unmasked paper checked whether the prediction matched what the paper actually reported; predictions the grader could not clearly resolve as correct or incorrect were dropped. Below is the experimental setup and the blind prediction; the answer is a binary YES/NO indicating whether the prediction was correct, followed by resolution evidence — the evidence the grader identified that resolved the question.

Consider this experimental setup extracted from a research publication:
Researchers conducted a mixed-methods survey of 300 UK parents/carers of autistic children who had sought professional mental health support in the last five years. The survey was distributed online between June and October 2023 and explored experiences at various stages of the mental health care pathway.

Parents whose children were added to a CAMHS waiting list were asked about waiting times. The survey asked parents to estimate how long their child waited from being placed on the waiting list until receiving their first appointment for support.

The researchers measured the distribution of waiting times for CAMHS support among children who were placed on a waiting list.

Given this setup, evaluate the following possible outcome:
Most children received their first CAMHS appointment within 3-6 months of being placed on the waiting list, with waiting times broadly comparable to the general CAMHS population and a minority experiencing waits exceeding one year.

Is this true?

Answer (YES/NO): NO